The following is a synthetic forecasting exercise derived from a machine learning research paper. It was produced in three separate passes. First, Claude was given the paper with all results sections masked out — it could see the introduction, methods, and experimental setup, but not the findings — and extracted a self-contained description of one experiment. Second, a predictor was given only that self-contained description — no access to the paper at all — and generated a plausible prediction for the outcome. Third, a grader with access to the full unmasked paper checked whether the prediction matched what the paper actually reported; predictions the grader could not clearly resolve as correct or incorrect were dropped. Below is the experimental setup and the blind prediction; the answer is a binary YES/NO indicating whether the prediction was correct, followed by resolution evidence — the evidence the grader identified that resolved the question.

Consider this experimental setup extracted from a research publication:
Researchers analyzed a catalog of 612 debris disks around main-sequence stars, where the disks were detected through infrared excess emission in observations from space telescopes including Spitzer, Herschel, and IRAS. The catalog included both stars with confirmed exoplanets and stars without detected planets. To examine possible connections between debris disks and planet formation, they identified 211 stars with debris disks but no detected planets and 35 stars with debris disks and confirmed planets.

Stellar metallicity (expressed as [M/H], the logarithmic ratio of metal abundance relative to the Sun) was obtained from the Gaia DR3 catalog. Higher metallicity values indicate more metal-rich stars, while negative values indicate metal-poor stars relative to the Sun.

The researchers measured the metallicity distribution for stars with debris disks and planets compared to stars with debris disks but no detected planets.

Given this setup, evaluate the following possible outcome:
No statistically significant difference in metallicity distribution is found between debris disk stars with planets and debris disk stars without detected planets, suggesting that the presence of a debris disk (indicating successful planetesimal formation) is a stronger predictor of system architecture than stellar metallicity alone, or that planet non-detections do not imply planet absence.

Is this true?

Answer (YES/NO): NO